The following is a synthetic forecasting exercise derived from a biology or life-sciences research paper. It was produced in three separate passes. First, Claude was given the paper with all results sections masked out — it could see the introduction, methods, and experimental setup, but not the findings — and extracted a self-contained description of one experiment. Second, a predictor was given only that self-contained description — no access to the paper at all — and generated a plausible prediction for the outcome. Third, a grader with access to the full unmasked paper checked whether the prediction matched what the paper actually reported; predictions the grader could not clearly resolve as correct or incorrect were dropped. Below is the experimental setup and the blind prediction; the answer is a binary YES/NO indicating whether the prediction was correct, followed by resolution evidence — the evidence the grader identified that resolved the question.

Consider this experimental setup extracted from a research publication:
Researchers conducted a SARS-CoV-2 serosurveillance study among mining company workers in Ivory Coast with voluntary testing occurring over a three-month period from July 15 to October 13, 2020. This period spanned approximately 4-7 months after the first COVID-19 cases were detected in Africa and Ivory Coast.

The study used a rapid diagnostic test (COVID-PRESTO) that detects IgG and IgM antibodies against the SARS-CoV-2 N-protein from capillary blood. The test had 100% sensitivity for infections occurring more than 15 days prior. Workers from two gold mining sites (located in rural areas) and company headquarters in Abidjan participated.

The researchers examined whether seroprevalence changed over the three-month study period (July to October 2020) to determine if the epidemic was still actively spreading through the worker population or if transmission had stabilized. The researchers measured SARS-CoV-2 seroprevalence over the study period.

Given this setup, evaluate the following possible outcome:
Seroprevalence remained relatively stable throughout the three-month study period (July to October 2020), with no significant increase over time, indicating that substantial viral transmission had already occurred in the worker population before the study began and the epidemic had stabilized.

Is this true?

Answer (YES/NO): YES